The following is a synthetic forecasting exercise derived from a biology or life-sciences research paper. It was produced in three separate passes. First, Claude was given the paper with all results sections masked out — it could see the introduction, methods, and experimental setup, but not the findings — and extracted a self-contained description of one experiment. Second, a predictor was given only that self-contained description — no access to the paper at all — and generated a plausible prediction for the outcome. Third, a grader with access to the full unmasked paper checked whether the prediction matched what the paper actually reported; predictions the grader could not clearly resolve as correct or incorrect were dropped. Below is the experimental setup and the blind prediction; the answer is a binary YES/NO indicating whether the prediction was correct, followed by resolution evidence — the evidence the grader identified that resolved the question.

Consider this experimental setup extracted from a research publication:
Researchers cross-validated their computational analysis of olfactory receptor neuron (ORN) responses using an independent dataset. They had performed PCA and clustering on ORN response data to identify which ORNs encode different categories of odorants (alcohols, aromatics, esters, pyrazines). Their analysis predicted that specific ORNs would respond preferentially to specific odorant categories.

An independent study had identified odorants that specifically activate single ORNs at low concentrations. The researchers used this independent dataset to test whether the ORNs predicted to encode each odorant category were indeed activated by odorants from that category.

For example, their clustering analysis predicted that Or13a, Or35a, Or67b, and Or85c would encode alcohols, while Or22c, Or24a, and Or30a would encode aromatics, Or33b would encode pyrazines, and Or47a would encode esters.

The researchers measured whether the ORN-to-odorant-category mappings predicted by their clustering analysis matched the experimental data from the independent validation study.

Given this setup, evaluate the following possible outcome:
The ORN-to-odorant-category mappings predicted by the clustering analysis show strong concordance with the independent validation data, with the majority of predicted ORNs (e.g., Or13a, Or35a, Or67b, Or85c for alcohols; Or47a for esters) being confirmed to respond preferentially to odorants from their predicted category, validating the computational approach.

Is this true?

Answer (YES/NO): YES